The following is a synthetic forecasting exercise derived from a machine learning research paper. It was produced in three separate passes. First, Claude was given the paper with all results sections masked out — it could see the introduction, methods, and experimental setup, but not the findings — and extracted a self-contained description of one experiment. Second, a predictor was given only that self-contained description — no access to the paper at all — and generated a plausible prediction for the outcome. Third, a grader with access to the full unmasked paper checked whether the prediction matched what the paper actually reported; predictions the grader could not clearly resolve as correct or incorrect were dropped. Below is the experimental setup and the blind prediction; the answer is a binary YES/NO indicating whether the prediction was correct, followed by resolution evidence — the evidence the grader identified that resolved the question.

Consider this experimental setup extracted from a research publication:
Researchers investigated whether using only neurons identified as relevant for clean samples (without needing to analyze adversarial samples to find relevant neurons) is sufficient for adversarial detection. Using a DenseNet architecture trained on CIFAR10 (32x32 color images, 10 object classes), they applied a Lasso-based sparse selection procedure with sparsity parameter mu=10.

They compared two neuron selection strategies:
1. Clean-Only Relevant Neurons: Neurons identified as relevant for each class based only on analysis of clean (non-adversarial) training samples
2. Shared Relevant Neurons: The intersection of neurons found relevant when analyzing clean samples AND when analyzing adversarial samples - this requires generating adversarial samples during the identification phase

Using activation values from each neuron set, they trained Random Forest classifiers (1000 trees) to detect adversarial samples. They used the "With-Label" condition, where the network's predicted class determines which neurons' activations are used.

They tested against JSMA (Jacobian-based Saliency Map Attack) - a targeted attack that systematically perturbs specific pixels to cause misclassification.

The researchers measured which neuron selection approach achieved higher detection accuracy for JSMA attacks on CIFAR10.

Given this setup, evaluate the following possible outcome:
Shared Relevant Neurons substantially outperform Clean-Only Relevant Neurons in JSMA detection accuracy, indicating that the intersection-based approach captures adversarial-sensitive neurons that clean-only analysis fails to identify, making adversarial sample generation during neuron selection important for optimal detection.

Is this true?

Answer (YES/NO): NO